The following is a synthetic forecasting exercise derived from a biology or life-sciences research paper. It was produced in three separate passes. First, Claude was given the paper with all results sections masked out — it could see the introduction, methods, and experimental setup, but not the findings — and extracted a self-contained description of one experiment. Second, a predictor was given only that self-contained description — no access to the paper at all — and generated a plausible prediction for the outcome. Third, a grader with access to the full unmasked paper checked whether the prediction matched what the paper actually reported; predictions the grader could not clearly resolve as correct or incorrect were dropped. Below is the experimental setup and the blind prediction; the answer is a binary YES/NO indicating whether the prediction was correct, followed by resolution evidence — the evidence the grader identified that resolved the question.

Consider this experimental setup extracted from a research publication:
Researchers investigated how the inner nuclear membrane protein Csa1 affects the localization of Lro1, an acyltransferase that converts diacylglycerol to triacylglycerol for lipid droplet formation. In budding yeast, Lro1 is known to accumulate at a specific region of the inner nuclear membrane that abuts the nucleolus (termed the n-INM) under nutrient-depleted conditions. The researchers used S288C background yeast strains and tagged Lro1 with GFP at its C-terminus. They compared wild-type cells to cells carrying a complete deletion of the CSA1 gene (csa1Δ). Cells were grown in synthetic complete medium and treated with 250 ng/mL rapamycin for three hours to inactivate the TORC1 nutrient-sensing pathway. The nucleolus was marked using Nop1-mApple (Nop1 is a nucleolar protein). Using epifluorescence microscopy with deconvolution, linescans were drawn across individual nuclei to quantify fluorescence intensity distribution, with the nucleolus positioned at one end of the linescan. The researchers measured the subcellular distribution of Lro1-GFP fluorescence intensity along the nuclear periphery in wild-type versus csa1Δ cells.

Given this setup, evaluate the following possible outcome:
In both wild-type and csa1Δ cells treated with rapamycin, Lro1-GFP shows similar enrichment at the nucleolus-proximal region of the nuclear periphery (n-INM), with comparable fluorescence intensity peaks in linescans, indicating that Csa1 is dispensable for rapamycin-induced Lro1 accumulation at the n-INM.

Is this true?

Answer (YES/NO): NO